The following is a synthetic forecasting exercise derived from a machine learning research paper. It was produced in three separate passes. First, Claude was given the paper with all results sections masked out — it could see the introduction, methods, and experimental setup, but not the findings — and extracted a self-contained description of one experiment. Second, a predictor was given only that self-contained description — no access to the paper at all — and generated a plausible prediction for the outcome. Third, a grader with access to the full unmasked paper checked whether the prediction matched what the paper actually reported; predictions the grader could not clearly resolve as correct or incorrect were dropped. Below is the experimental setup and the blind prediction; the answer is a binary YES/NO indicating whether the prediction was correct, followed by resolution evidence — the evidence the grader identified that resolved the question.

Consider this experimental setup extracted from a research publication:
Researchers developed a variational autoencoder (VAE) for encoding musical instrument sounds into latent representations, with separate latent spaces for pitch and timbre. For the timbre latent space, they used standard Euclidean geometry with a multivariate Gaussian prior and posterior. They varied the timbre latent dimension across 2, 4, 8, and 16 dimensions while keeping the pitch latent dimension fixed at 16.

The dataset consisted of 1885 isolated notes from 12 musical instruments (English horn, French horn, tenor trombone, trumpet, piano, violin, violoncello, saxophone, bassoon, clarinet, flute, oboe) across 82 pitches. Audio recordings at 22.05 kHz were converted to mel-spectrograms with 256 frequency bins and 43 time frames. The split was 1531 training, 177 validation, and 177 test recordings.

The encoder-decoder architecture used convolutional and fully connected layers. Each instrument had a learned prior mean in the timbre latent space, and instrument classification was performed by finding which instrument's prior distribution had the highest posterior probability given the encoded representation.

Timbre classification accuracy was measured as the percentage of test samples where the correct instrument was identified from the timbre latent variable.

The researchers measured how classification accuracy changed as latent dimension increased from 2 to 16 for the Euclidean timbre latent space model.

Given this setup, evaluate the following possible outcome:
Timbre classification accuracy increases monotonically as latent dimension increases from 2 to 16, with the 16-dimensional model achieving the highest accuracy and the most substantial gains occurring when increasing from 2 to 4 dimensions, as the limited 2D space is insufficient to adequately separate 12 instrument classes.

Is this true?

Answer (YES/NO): NO